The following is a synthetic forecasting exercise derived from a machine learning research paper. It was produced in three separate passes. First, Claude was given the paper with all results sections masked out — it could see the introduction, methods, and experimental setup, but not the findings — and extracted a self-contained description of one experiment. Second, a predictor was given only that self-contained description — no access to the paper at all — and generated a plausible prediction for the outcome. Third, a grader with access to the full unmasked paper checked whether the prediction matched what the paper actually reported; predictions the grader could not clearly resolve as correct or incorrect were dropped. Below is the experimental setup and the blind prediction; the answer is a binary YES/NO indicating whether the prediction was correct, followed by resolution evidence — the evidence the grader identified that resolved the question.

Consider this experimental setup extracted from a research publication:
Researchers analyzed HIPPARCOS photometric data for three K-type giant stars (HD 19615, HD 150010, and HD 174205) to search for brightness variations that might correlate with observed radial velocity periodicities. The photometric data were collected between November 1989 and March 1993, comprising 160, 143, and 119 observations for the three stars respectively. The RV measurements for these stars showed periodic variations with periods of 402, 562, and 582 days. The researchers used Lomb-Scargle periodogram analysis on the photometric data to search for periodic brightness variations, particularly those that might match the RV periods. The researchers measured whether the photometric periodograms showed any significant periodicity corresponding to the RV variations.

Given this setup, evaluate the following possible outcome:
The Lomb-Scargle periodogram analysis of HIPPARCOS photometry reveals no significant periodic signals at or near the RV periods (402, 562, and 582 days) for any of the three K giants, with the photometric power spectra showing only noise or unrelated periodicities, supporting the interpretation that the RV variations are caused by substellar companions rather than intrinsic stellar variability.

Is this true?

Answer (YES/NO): YES